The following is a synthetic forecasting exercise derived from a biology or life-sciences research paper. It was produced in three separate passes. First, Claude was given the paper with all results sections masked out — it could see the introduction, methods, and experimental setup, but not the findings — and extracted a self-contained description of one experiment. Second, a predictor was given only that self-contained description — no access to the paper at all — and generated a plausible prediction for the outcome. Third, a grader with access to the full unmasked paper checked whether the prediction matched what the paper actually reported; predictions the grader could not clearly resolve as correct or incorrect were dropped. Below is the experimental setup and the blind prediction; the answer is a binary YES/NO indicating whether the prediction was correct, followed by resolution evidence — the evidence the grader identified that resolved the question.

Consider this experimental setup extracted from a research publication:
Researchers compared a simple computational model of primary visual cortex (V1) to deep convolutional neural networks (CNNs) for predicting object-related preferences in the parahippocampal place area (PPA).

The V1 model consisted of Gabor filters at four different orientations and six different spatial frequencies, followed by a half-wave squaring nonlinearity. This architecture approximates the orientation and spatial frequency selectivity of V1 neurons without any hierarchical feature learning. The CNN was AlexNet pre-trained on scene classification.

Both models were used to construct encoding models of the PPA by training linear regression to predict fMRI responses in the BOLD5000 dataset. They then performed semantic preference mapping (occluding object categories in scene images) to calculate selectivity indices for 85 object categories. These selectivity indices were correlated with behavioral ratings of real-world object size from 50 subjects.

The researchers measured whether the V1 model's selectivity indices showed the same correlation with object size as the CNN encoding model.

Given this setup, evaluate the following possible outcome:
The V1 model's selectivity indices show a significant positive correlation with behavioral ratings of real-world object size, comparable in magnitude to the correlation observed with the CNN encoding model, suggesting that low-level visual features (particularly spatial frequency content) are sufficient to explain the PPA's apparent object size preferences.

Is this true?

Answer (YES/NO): YES